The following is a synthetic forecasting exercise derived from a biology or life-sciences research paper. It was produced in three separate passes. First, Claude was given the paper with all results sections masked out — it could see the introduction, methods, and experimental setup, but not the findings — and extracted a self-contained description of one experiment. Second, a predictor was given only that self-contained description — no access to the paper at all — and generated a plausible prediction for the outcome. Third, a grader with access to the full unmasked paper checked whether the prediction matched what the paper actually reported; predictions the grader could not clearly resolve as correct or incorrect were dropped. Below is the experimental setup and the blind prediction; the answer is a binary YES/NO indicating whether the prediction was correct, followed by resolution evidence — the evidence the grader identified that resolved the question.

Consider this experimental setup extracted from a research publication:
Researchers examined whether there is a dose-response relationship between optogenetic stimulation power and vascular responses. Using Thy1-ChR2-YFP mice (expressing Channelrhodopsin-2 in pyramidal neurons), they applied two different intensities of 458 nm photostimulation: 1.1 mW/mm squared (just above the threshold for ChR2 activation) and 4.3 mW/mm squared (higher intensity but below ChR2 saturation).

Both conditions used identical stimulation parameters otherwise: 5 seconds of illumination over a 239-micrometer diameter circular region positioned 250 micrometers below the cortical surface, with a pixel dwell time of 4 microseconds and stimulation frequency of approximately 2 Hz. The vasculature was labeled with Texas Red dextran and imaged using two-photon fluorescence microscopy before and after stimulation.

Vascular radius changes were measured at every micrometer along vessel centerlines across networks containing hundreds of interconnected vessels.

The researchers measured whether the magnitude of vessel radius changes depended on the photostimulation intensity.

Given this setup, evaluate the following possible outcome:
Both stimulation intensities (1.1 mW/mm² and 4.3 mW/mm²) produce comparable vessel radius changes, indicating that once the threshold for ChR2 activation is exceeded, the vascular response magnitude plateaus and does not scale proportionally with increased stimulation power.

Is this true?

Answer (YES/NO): NO